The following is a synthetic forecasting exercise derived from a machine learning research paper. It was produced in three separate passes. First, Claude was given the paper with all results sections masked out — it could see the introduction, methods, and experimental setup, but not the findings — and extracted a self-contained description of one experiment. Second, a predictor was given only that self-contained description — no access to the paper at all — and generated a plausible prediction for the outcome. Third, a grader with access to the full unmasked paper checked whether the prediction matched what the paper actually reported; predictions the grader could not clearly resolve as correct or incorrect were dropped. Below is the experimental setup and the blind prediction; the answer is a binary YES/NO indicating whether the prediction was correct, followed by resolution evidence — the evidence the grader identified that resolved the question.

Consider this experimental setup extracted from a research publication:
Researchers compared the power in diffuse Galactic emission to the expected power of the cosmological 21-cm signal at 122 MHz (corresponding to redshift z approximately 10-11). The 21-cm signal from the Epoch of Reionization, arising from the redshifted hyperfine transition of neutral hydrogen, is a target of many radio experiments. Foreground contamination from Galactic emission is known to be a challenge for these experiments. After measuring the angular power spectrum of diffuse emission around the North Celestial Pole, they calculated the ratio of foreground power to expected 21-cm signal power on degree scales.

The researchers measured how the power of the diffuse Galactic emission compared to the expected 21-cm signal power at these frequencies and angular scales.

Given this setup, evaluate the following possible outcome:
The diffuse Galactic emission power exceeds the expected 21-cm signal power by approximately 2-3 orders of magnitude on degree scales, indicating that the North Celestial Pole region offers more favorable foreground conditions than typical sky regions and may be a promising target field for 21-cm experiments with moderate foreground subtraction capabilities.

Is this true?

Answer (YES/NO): NO